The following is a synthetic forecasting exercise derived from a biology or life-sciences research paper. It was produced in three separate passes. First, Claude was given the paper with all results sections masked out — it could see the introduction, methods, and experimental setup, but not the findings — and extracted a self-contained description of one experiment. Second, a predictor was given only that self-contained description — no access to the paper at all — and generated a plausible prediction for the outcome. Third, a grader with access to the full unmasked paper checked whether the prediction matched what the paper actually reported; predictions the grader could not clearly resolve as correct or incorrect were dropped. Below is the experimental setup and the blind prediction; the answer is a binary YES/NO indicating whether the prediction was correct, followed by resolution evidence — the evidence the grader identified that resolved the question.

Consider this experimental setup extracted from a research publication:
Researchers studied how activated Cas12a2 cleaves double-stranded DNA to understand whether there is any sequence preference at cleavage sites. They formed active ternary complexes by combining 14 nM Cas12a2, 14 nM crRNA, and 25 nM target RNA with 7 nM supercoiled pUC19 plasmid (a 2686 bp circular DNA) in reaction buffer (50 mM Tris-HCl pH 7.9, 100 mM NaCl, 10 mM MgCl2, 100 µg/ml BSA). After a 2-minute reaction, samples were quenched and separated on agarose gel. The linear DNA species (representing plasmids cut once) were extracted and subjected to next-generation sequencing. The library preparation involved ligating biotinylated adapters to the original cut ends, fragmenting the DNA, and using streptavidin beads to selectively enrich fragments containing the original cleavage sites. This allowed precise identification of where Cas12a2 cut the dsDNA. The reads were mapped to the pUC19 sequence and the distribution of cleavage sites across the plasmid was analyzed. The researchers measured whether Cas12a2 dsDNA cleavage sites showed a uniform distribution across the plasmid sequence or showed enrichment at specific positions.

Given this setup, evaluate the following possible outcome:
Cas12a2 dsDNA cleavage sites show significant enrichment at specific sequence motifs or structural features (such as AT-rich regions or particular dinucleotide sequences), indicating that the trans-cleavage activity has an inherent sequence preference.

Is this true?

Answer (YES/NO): YES